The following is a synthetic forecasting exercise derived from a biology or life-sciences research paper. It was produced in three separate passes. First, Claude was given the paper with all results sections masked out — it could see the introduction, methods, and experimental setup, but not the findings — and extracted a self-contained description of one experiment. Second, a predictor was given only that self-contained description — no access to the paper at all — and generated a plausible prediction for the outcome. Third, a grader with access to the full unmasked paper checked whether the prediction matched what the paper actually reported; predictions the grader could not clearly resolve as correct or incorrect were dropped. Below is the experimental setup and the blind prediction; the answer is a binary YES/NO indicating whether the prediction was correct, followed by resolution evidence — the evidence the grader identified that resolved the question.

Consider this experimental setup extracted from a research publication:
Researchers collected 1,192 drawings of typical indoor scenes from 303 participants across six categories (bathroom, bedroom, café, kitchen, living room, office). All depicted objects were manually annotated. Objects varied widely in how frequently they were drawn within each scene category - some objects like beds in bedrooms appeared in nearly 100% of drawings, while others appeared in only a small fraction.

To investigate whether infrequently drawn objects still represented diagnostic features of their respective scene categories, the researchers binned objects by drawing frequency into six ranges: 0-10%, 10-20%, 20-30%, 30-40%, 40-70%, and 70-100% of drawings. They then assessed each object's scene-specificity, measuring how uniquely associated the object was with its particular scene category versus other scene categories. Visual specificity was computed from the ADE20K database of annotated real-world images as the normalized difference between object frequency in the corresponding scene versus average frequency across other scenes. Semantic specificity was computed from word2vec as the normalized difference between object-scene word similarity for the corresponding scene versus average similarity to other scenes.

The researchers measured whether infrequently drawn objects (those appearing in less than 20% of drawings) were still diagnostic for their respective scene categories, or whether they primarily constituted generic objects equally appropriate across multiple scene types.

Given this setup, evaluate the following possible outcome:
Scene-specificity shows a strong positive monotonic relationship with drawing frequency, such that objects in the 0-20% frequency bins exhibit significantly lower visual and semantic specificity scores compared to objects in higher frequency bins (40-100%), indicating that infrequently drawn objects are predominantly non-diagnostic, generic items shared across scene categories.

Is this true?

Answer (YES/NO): NO